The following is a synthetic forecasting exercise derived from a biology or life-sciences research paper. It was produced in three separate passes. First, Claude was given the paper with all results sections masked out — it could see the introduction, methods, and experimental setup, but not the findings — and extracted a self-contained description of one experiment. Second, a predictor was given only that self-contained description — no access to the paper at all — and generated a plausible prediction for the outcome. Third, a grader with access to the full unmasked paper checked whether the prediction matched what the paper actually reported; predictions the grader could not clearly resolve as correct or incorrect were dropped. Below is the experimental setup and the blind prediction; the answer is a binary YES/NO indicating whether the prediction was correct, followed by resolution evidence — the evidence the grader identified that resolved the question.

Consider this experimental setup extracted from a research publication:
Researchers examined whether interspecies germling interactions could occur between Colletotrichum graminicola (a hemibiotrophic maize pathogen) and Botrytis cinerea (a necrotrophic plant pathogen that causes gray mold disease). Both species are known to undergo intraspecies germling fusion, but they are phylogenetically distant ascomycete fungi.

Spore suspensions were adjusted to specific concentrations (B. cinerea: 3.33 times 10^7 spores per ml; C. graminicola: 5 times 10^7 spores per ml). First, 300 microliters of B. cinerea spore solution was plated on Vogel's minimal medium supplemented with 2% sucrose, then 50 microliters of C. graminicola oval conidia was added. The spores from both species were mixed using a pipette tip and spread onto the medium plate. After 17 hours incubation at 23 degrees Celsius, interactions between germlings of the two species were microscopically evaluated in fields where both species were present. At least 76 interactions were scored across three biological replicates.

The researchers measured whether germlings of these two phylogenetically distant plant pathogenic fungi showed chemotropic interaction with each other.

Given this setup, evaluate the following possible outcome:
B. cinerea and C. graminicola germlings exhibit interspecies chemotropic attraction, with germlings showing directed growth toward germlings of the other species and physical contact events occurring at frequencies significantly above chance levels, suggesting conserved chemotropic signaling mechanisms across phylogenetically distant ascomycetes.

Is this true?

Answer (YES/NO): NO